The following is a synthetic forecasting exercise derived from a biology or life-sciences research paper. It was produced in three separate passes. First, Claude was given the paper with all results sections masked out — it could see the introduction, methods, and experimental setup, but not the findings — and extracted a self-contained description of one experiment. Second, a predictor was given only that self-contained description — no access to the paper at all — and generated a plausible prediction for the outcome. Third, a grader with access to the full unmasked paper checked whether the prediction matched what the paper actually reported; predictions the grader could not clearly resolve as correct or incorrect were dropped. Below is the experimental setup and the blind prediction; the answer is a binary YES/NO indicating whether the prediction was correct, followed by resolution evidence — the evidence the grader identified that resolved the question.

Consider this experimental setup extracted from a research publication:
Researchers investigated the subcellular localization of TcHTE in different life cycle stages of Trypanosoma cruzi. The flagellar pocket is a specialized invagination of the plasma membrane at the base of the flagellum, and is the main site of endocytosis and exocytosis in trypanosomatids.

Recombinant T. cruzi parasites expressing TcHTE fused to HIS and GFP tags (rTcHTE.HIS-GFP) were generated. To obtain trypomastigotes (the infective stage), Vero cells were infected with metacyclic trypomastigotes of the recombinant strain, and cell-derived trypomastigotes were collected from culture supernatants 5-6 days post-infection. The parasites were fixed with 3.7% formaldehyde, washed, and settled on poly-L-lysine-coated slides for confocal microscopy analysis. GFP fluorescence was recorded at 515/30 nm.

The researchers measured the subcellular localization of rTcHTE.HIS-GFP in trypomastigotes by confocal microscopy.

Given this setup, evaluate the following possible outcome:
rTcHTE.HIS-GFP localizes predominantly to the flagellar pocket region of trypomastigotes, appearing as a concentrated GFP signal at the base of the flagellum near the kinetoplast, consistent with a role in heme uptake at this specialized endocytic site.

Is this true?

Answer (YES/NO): YES